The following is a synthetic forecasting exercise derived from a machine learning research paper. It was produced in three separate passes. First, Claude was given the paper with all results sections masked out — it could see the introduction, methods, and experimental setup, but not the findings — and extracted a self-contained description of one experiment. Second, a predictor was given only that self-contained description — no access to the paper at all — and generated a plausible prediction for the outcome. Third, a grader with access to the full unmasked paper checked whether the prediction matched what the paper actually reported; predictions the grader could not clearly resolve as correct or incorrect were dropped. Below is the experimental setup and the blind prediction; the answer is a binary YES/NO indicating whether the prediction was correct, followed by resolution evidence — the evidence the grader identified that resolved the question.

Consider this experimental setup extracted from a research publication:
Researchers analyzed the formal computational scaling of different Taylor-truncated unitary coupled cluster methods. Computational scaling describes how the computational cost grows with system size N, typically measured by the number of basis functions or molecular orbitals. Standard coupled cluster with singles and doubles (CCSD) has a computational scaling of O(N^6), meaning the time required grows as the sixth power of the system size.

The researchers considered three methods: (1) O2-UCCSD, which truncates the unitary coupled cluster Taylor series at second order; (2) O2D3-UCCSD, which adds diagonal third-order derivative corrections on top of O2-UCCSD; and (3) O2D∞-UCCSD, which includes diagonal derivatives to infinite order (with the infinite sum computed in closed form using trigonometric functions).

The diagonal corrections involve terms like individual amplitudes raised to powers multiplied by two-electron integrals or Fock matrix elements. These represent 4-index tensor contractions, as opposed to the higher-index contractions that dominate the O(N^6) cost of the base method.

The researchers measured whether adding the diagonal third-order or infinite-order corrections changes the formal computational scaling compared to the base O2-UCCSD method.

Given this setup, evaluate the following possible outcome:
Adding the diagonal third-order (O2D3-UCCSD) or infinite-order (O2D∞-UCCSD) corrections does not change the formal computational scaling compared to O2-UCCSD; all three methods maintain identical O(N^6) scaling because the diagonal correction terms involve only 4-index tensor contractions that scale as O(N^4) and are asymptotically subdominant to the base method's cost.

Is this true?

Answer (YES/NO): YES